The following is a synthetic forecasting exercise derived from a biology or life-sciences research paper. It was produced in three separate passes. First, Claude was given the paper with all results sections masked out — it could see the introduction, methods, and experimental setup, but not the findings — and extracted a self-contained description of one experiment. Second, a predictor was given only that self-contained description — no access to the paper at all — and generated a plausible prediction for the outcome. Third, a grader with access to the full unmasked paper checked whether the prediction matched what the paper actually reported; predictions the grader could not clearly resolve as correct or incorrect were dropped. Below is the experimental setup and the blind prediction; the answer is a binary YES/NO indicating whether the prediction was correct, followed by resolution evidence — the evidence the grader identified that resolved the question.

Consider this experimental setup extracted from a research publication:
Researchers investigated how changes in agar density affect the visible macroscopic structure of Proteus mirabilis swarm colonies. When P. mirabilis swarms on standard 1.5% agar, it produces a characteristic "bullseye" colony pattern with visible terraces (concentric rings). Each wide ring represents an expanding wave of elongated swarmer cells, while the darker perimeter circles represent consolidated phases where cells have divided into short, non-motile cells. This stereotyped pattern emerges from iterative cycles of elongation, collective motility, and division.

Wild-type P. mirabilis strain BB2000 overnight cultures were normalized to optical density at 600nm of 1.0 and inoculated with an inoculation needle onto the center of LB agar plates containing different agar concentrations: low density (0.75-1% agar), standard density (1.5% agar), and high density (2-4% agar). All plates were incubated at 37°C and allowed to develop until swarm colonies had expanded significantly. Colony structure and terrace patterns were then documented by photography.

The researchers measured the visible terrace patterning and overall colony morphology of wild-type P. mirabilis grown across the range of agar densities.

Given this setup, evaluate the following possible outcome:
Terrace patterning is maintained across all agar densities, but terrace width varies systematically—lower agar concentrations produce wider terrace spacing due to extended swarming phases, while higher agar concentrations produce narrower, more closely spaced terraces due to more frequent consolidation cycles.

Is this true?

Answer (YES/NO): NO